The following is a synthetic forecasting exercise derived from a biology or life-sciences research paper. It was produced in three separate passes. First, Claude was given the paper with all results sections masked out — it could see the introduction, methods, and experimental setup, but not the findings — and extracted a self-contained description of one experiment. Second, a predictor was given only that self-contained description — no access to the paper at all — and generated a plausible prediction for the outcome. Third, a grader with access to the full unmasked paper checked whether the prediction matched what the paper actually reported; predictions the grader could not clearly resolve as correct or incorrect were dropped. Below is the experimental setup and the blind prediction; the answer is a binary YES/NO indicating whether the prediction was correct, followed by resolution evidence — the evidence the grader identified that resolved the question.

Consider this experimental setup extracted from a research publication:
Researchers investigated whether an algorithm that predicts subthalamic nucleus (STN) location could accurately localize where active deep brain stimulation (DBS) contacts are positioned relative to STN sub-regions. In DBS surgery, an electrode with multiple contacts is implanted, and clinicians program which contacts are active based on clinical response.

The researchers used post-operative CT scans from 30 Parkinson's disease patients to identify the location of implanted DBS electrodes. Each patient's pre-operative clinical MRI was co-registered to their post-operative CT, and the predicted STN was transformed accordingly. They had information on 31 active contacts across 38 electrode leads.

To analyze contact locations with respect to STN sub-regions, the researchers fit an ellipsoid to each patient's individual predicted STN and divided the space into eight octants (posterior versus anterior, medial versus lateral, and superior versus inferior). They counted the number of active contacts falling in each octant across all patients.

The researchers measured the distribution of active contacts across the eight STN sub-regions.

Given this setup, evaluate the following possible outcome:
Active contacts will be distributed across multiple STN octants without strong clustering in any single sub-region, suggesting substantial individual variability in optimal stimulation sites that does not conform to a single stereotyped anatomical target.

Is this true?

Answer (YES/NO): NO